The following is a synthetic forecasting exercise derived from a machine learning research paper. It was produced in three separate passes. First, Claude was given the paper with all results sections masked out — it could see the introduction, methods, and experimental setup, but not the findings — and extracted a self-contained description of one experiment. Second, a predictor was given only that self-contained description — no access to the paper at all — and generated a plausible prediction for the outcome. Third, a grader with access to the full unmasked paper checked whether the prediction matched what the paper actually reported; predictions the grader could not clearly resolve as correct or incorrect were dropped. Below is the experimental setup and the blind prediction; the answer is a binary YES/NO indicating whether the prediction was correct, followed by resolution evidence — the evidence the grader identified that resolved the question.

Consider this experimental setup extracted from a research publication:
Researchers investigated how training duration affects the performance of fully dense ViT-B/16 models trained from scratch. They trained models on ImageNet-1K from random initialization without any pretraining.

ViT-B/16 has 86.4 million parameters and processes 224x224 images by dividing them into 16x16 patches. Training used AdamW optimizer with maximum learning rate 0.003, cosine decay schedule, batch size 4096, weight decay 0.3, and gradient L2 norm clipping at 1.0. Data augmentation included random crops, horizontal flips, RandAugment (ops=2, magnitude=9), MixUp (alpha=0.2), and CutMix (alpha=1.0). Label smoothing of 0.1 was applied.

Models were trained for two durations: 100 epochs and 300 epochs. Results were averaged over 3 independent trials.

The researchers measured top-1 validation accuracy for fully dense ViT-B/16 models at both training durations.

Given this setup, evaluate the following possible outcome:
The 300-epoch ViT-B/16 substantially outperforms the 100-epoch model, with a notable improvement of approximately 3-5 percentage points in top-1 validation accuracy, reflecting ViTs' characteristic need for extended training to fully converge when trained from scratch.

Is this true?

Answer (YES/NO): NO